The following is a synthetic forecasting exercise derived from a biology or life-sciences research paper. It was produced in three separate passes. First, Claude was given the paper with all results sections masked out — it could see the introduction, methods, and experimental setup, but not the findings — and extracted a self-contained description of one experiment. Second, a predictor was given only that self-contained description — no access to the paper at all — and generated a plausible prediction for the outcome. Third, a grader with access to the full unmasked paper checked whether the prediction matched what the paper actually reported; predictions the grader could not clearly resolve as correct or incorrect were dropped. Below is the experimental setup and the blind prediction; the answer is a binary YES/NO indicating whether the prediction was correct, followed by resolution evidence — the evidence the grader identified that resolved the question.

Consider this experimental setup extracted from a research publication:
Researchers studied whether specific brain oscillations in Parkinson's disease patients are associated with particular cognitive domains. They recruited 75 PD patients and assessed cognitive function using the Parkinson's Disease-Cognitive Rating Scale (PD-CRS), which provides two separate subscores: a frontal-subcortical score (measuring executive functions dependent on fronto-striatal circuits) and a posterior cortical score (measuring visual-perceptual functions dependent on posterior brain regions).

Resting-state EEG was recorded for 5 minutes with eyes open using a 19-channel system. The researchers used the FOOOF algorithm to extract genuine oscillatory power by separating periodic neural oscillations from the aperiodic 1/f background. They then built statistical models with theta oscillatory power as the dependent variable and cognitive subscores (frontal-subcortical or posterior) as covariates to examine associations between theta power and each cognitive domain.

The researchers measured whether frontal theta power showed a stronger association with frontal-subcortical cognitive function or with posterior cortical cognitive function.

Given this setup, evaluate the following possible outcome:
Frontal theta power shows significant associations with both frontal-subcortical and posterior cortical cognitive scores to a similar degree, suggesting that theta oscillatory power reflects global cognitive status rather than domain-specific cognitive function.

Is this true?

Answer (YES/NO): NO